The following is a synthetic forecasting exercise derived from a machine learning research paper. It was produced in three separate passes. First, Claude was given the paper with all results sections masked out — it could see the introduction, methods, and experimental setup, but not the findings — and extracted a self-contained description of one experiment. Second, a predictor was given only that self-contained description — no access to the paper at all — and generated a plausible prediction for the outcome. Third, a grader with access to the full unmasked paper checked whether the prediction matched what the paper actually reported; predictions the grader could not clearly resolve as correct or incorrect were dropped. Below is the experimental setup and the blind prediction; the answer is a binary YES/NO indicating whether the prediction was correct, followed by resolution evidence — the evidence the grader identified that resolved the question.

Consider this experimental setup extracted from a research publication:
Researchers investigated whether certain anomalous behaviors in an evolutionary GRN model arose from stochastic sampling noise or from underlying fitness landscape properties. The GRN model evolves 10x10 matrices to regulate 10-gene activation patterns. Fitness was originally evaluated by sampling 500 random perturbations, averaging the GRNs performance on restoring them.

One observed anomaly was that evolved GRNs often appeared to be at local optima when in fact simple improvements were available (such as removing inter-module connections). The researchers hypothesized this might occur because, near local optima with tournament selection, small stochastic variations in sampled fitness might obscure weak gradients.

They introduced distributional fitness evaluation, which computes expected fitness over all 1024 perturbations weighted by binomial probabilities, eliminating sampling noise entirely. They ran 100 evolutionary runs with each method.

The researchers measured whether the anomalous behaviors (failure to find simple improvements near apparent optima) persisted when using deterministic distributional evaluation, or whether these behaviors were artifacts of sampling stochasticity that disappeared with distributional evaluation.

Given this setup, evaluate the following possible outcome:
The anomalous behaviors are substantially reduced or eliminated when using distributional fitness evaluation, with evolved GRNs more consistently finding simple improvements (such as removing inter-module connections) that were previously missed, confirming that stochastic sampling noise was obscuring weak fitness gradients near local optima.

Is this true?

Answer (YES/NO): NO